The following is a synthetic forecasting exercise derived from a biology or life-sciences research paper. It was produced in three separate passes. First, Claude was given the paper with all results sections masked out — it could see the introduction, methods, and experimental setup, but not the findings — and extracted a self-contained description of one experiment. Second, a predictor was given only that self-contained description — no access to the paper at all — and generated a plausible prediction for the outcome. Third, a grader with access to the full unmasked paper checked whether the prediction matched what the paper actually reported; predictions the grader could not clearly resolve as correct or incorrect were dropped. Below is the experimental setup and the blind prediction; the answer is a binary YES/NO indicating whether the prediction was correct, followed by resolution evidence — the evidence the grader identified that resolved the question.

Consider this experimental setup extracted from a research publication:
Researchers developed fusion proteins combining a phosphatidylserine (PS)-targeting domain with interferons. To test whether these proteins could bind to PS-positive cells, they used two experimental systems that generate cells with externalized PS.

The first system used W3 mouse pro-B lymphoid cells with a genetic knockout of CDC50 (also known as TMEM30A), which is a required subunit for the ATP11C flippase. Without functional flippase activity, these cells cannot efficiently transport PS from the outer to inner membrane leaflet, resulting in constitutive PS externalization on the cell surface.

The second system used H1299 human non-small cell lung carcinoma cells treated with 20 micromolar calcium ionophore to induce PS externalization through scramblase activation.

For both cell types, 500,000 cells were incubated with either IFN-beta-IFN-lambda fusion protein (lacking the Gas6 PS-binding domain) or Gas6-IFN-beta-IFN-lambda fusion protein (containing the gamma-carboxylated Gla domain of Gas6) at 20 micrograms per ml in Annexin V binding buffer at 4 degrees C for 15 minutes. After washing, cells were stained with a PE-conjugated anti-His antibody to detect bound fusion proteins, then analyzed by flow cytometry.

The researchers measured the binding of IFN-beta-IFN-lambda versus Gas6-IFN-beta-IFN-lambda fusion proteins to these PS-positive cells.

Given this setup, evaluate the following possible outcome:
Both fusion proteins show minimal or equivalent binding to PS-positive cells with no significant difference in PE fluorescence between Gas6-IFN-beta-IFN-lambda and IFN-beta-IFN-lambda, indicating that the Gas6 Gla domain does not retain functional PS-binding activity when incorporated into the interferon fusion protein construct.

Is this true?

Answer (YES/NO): NO